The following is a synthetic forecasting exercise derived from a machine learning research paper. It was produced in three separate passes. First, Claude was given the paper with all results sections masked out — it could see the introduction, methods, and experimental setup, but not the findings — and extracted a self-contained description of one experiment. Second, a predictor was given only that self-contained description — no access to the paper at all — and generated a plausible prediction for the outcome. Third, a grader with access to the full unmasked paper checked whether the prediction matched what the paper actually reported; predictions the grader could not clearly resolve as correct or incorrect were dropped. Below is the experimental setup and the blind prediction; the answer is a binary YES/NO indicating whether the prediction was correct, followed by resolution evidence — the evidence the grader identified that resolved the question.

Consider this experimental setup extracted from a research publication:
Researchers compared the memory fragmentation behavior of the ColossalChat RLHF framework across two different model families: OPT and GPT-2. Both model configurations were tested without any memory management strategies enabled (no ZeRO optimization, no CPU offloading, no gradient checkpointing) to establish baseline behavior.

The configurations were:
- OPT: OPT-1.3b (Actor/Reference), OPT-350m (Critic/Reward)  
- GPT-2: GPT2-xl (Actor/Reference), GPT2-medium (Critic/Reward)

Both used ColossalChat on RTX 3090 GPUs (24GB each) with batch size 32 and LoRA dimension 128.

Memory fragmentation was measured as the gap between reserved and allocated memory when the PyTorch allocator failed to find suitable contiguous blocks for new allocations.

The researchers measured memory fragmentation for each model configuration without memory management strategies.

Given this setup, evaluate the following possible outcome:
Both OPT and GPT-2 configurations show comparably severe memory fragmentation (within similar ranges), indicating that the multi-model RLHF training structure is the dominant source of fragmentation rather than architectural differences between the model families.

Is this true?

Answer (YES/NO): NO